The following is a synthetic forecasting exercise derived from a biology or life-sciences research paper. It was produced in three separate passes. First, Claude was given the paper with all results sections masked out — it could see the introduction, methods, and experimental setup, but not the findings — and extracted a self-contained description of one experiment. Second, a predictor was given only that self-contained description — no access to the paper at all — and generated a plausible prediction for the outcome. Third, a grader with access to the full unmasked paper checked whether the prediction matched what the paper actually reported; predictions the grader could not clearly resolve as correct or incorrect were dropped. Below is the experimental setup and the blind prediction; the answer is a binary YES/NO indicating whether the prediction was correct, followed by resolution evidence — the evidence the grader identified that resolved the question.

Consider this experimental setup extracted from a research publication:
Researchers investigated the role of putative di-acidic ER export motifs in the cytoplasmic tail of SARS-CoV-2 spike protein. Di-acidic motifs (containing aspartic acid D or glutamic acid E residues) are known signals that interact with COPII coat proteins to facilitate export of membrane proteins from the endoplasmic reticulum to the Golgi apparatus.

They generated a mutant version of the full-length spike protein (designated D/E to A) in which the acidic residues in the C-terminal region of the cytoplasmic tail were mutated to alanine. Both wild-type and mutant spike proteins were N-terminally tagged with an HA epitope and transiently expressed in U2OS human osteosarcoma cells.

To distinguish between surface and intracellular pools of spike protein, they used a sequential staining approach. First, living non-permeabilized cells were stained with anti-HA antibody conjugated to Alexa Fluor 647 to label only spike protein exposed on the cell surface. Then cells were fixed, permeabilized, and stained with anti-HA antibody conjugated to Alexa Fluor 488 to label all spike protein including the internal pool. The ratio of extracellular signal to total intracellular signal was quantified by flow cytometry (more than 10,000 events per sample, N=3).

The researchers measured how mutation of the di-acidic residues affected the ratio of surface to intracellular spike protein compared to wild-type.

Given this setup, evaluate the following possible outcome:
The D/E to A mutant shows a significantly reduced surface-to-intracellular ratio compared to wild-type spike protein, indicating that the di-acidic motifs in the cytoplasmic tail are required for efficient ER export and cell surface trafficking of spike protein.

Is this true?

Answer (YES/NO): YES